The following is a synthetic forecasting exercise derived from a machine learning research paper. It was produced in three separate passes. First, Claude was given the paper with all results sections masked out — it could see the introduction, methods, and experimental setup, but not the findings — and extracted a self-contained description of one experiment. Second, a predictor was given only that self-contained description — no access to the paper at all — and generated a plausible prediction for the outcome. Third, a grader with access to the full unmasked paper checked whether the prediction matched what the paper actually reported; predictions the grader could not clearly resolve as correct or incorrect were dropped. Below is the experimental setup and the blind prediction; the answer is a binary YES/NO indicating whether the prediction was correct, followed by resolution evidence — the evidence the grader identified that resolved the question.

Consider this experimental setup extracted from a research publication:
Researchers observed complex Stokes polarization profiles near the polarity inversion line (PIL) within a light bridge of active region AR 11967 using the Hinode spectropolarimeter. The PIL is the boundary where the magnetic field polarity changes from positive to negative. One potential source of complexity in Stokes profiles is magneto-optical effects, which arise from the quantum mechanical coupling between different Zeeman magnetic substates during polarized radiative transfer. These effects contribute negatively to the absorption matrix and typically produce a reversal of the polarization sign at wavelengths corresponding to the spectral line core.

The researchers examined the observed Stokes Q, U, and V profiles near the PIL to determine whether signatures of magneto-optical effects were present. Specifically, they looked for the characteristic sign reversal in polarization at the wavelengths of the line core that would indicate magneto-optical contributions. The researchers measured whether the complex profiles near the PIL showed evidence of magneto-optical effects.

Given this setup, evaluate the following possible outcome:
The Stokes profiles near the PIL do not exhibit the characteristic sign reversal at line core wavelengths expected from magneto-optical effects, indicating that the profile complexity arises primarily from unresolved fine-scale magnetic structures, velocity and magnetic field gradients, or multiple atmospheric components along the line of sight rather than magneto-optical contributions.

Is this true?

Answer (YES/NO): YES